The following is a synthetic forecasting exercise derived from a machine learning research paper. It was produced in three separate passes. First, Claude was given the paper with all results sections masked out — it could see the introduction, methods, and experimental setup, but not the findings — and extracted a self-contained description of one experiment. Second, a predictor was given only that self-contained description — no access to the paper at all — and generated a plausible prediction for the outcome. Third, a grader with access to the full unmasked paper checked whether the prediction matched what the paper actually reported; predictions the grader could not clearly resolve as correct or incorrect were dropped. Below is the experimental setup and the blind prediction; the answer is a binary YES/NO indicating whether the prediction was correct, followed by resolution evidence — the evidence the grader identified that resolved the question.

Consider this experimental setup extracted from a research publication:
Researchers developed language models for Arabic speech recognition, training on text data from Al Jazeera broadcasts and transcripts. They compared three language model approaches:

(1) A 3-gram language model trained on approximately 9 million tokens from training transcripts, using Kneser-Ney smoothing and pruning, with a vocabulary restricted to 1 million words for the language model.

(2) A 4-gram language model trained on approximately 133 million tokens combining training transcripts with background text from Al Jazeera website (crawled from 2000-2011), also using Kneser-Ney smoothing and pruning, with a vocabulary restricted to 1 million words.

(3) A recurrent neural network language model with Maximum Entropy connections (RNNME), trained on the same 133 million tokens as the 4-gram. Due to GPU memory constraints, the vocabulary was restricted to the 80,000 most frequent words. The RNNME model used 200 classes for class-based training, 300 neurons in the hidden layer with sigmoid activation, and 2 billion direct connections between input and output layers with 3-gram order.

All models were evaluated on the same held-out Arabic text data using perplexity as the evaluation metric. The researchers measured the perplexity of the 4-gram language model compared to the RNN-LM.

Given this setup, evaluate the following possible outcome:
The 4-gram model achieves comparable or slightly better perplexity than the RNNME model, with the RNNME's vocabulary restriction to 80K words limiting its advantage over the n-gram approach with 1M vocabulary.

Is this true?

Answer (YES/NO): YES